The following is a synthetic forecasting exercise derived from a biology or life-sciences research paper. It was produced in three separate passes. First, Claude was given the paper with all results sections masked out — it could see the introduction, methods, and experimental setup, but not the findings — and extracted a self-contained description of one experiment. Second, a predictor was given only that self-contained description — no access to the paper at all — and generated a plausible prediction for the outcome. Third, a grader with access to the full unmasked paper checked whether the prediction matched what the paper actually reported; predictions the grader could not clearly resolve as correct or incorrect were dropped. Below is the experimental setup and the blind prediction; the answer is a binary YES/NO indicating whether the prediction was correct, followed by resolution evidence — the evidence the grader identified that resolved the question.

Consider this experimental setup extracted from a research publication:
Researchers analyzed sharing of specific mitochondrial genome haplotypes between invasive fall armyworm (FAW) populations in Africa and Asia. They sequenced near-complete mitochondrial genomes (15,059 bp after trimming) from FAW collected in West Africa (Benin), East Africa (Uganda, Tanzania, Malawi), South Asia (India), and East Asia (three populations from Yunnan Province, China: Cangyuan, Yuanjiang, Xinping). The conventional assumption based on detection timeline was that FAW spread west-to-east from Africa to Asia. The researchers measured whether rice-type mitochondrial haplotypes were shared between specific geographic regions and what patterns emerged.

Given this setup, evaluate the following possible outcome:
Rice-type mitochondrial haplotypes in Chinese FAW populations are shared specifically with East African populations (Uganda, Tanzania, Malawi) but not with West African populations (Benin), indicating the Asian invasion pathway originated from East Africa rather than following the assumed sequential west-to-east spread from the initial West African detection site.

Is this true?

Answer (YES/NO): NO